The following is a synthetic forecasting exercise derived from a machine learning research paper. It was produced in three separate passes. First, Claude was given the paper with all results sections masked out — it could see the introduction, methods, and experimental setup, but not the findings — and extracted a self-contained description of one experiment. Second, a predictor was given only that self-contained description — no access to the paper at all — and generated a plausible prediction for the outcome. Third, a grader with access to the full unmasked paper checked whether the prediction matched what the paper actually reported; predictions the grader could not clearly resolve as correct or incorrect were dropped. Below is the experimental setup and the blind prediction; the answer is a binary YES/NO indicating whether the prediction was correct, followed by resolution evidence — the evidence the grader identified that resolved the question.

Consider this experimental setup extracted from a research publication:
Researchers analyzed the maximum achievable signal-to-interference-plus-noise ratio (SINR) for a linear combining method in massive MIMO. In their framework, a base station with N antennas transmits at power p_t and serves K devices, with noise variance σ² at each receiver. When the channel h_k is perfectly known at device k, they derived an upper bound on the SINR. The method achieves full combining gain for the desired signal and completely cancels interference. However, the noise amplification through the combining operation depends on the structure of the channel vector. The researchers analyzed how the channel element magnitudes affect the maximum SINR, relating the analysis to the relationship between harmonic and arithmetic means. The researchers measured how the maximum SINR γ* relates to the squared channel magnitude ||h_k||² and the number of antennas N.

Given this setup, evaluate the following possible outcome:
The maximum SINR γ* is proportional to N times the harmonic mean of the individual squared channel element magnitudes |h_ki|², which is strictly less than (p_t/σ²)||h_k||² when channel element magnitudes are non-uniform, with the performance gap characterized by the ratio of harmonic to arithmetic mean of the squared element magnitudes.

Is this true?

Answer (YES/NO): NO